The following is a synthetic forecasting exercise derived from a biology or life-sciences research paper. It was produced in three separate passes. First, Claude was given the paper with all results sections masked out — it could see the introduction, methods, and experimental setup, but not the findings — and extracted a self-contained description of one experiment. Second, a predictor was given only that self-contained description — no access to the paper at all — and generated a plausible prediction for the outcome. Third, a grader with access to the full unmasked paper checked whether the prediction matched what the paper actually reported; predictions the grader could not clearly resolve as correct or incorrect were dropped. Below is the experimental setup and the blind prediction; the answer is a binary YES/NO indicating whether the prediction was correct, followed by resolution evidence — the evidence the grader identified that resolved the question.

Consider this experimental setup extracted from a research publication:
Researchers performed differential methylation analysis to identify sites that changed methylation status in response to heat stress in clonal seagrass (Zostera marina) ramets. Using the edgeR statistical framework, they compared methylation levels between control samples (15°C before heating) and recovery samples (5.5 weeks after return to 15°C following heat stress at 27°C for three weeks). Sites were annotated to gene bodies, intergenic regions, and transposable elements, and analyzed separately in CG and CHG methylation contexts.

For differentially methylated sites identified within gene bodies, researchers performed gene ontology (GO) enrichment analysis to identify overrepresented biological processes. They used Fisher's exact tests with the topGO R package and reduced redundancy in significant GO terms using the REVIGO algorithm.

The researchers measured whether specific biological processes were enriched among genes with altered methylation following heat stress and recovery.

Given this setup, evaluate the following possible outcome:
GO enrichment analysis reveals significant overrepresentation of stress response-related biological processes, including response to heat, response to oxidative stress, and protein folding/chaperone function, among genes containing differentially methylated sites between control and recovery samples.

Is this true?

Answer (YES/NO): NO